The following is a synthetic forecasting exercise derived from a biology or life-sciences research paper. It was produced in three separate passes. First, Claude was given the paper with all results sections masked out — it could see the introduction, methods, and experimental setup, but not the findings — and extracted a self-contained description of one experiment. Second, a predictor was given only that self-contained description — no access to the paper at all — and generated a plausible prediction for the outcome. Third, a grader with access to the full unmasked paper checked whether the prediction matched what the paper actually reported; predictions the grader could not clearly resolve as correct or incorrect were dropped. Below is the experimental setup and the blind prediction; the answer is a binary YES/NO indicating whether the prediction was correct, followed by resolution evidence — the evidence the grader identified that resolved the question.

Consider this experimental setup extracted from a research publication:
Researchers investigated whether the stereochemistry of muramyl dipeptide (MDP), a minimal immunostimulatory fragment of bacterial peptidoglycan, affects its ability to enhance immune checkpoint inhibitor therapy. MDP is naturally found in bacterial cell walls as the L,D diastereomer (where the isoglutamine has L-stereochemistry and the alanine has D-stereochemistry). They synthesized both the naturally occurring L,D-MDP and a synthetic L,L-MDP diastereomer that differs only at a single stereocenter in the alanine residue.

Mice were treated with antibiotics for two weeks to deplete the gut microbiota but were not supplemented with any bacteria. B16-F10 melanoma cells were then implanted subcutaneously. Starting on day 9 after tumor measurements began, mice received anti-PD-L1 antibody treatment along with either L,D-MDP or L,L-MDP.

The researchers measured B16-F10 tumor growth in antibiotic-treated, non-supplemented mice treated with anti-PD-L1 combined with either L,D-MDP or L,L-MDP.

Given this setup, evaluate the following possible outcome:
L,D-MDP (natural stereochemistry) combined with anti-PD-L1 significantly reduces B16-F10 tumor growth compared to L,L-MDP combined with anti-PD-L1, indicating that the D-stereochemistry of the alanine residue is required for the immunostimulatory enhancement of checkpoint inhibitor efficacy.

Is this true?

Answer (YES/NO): YES